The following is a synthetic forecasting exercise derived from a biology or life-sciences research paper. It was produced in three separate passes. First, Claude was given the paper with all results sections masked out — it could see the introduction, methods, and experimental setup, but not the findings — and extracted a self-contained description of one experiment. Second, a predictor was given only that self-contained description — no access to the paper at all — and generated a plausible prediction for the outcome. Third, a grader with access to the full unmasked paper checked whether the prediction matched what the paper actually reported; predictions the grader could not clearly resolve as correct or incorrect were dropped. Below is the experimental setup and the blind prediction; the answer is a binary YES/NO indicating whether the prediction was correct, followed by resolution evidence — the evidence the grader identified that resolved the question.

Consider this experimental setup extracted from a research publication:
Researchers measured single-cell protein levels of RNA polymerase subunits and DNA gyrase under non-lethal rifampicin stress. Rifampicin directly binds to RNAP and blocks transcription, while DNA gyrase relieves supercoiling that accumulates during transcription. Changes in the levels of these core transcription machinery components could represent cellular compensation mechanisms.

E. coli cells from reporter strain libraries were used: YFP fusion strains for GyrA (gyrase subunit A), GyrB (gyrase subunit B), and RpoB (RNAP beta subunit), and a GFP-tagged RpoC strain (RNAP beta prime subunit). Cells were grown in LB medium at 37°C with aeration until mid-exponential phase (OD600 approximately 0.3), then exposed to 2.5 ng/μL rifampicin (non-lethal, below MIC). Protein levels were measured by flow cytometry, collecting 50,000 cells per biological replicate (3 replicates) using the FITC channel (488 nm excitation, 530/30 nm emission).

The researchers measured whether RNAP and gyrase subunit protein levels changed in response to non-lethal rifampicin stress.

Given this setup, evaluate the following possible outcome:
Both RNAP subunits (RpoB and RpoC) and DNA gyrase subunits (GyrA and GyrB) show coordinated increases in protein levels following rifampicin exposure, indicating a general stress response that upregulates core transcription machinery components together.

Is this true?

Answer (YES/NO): NO